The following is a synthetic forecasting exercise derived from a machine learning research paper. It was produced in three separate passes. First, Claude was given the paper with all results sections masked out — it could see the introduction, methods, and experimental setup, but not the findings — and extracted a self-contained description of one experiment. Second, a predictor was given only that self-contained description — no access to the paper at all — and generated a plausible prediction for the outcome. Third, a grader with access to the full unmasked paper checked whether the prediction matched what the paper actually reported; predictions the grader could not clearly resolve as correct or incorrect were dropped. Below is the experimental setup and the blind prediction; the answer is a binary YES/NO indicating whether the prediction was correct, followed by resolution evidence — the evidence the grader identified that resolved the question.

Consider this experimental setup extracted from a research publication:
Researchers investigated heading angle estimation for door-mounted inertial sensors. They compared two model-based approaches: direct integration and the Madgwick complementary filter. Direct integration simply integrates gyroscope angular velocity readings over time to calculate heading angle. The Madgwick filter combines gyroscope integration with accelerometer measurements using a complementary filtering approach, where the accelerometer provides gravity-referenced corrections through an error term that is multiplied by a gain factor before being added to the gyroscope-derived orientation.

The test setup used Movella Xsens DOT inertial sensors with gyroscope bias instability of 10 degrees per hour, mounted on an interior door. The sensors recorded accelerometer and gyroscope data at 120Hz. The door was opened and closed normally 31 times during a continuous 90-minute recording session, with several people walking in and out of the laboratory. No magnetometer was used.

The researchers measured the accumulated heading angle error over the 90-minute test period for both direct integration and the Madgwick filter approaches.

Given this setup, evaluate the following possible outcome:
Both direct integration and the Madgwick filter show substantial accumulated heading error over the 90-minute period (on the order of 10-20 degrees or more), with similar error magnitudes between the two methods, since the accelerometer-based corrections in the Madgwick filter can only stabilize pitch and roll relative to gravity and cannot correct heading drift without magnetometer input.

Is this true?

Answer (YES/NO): YES